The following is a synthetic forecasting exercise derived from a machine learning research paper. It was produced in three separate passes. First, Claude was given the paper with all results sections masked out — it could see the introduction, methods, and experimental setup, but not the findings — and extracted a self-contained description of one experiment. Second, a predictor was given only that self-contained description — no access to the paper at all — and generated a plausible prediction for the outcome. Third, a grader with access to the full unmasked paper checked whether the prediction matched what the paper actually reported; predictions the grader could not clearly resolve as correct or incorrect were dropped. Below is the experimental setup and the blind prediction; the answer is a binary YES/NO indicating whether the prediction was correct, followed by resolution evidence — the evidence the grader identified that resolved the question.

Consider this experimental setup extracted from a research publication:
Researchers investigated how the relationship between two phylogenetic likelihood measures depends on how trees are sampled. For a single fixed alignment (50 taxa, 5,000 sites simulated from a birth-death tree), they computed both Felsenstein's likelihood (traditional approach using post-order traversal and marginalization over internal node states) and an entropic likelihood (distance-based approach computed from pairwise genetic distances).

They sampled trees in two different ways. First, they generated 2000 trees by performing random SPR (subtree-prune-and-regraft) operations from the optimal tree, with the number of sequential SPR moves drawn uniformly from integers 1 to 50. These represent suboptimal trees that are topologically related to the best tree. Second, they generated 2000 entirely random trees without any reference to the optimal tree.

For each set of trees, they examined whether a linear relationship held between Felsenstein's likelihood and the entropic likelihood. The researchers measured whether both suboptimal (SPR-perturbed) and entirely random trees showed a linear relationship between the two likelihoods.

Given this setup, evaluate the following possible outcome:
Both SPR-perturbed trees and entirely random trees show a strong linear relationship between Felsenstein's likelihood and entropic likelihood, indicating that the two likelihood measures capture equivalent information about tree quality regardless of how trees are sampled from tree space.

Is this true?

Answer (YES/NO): YES